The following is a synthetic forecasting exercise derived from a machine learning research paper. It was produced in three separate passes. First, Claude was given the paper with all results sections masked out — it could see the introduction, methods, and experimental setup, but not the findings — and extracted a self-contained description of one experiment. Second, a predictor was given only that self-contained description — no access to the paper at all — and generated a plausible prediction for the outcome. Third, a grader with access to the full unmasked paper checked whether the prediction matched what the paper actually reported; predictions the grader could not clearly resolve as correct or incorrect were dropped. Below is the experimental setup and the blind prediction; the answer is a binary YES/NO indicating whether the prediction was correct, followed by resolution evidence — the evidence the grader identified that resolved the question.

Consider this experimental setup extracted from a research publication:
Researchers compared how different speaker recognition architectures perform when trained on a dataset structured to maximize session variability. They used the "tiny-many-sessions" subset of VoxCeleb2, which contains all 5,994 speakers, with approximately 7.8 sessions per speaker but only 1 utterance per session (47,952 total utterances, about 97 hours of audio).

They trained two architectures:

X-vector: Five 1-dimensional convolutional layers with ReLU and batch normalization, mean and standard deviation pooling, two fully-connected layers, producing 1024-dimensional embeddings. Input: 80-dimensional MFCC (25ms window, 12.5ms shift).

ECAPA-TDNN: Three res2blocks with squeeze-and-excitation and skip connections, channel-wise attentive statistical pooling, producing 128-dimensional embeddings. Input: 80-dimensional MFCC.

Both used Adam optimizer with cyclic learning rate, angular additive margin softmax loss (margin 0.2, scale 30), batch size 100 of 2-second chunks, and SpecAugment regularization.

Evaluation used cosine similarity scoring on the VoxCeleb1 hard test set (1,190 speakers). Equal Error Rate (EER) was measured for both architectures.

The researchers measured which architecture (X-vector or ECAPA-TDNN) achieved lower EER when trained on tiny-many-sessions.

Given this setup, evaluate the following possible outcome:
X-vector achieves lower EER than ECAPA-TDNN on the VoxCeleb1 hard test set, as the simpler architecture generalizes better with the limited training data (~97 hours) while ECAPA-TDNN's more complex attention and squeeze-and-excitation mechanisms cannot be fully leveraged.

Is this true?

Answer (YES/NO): NO